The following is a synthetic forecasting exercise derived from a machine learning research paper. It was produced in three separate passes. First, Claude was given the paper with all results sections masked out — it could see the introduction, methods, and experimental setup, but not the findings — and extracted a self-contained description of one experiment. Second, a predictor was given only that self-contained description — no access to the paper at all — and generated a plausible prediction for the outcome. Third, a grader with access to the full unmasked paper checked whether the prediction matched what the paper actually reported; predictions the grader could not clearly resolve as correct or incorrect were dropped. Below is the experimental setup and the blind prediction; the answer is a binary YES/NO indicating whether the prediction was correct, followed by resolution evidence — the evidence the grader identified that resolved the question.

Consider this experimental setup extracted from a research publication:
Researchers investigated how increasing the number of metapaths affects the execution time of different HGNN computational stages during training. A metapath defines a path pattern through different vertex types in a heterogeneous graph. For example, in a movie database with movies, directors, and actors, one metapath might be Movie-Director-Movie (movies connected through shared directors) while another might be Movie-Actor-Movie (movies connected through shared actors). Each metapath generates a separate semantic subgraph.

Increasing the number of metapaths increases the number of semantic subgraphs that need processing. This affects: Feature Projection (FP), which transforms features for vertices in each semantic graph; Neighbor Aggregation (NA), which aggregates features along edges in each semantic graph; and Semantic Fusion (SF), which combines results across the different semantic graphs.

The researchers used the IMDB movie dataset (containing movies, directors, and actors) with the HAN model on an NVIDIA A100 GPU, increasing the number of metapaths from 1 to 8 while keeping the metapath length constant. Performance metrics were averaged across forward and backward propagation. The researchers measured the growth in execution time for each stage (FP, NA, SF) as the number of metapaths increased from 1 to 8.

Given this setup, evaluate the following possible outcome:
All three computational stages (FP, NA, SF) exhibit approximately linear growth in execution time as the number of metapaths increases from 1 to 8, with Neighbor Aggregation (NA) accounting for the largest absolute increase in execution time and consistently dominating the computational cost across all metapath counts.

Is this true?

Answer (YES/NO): NO